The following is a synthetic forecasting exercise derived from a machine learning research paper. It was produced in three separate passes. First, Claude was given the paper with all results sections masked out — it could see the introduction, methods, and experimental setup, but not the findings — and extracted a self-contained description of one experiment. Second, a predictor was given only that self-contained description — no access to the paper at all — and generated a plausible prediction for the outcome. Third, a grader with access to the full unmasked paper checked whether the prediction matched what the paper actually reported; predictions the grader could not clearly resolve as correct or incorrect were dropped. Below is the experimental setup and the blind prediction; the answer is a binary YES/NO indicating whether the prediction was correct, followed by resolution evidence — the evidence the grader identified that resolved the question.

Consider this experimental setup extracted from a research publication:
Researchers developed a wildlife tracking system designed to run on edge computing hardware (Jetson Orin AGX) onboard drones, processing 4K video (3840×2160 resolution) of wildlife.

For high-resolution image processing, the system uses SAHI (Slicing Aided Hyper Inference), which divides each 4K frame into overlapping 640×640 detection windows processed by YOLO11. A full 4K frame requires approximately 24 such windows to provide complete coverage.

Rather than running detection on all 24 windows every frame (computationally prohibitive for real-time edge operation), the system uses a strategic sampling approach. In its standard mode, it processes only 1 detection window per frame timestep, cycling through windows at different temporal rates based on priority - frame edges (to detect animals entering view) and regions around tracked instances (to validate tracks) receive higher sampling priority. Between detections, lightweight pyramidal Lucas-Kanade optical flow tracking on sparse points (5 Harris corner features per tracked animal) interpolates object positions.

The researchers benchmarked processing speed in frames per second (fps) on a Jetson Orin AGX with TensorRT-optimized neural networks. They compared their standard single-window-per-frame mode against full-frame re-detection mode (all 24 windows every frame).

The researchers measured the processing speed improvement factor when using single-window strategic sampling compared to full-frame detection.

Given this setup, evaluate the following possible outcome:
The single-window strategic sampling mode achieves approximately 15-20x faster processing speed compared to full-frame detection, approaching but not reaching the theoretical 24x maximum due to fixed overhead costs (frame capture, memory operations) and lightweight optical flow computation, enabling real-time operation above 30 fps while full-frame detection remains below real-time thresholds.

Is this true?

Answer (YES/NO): NO